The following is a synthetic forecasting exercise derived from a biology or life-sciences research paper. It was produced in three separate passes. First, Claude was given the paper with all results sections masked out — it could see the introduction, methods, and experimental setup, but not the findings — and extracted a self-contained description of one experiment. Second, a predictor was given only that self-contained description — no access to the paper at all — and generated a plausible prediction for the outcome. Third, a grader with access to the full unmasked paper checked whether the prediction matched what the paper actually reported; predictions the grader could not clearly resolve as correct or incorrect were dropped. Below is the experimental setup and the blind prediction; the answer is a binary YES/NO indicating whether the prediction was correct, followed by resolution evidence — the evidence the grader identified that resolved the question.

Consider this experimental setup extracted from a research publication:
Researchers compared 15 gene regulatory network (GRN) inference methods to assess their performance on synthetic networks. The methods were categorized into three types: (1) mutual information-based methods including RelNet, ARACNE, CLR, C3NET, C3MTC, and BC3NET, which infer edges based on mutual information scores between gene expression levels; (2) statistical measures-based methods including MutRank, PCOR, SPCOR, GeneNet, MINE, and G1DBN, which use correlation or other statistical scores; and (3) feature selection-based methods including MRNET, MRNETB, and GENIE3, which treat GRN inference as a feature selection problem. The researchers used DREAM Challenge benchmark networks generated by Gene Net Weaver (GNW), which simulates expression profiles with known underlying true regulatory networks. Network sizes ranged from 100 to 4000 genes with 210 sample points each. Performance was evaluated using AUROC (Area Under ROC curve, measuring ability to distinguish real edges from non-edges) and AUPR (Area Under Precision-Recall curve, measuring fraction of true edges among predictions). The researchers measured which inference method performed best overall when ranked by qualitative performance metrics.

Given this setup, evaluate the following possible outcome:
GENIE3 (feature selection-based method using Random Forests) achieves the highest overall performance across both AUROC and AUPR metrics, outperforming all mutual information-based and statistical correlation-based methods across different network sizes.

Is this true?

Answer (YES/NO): NO